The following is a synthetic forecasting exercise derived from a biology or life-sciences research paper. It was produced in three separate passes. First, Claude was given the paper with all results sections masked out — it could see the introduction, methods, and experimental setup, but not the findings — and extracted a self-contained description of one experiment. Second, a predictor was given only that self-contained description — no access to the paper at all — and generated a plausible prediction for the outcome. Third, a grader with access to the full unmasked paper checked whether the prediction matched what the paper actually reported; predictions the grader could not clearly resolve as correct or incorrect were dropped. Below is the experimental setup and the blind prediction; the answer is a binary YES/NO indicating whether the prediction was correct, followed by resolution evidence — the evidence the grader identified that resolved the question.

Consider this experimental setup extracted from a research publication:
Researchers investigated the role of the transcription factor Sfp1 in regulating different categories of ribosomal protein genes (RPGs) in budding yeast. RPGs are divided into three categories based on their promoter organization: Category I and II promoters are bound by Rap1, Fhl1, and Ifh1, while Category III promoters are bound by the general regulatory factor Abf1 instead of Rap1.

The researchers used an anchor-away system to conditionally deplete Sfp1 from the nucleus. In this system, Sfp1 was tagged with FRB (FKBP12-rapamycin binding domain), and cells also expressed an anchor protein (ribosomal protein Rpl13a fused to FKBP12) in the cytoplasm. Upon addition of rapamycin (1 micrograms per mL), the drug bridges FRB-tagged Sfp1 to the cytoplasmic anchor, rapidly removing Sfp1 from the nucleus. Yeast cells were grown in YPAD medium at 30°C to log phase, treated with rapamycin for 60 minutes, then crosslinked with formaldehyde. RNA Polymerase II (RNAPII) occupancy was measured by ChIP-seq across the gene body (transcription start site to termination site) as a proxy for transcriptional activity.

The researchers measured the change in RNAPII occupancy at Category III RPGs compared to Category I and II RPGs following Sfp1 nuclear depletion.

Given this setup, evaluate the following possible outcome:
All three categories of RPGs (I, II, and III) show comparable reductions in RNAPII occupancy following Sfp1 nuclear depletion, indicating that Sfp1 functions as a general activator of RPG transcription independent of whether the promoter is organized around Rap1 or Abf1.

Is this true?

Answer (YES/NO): NO